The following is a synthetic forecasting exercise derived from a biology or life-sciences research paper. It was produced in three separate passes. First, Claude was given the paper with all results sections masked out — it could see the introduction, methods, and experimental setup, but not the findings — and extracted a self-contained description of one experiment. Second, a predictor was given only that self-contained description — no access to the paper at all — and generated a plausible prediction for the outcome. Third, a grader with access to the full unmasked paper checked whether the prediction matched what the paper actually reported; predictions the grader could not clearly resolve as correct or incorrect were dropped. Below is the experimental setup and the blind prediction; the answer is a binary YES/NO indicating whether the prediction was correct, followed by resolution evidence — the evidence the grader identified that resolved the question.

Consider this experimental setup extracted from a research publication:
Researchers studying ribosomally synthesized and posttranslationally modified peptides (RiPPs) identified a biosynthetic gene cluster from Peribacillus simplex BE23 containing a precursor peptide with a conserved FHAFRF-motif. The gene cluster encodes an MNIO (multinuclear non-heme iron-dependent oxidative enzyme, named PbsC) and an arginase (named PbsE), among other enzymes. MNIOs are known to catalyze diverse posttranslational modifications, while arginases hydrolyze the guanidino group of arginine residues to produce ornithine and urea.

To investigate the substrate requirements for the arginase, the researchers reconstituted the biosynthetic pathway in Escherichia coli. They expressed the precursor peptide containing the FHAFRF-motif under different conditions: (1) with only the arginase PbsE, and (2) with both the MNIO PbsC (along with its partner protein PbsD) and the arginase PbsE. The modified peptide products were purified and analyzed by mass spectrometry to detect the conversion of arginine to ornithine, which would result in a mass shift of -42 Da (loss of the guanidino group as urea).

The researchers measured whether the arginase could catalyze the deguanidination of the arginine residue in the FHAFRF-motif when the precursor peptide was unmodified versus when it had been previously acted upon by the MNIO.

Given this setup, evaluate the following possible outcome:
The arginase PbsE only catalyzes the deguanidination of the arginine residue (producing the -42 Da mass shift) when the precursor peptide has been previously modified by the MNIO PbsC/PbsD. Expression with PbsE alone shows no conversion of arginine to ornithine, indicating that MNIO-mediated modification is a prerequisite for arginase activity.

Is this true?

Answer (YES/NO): YES